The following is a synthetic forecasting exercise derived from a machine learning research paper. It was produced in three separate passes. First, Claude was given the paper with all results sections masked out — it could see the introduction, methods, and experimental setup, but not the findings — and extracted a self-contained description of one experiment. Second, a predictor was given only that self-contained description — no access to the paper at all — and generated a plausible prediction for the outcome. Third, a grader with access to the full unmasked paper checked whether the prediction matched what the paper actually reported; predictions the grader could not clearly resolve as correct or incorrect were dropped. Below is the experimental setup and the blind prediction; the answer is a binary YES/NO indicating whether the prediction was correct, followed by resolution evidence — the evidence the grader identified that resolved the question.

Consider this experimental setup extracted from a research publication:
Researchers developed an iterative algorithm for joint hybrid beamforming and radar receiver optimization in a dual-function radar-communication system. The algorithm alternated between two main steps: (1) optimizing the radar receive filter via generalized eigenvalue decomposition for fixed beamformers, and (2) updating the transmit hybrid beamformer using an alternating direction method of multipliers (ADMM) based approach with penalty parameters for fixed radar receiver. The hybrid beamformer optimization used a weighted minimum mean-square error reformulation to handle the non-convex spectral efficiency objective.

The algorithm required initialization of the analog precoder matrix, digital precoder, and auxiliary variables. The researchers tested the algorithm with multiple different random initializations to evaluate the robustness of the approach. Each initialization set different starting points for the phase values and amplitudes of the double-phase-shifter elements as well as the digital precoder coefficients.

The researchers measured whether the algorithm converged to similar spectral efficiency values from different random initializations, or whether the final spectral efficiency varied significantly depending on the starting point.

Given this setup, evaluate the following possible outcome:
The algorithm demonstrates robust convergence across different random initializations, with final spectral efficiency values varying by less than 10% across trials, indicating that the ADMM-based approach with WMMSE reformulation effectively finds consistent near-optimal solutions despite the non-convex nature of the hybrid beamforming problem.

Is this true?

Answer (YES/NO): YES